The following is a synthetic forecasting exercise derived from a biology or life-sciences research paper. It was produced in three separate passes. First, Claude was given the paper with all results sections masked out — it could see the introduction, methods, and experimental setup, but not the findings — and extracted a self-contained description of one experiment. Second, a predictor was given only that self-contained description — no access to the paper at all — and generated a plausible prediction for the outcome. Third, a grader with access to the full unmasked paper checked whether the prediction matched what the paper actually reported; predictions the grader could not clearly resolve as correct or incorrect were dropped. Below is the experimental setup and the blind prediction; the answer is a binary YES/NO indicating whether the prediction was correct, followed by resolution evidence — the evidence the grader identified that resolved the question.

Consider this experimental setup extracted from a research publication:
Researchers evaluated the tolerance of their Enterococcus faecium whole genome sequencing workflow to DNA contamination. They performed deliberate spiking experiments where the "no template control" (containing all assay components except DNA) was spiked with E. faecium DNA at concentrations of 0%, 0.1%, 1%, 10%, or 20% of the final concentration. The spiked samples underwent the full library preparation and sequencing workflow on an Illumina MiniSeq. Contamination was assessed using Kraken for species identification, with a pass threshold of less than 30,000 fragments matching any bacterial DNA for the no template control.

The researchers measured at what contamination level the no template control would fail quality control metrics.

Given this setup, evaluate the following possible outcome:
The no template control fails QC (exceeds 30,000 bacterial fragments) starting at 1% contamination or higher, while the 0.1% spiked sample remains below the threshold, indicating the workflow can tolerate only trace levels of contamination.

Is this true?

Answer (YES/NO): NO